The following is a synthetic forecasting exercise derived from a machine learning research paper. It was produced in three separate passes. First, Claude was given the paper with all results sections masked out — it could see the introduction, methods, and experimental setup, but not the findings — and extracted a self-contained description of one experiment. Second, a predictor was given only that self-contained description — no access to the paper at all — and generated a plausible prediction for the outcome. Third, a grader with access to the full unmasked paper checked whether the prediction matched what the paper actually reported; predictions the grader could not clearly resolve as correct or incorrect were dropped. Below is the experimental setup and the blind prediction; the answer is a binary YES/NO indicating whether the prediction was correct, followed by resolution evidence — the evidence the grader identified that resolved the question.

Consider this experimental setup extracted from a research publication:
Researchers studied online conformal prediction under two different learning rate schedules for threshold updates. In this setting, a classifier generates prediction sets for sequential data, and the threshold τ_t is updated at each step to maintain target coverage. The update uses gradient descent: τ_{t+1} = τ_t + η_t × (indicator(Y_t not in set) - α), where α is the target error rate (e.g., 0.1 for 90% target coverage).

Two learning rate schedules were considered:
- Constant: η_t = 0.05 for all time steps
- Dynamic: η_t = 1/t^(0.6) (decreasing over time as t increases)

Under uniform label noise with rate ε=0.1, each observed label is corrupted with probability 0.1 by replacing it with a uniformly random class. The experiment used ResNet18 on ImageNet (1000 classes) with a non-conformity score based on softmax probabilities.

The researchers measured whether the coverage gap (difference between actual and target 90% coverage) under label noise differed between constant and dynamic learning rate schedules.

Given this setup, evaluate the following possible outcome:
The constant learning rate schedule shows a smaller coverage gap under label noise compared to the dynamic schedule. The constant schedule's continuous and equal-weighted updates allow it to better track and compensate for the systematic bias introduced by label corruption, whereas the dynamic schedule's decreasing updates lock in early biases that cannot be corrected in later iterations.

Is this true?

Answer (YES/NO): NO